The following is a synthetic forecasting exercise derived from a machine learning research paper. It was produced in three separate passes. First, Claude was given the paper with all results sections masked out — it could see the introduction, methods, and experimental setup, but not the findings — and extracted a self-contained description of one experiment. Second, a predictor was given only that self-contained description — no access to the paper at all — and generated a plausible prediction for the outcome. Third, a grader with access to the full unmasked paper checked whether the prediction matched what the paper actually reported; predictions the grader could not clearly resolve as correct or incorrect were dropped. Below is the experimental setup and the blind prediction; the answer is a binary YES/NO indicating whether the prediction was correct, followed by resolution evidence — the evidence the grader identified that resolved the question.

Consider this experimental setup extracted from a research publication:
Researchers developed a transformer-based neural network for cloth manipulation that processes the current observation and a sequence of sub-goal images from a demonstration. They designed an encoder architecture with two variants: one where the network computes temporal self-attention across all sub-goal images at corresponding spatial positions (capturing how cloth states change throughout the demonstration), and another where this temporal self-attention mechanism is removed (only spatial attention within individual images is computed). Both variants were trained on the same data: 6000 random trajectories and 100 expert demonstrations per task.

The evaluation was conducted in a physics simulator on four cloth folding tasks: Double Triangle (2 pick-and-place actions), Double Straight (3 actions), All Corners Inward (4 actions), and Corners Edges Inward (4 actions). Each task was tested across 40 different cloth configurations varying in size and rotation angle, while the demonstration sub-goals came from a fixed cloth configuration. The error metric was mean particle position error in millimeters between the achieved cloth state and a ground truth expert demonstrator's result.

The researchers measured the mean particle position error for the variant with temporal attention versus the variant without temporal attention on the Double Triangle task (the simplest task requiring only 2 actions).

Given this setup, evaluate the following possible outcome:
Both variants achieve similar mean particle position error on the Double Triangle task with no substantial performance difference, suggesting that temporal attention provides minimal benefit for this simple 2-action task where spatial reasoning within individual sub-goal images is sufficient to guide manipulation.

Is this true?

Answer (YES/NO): NO